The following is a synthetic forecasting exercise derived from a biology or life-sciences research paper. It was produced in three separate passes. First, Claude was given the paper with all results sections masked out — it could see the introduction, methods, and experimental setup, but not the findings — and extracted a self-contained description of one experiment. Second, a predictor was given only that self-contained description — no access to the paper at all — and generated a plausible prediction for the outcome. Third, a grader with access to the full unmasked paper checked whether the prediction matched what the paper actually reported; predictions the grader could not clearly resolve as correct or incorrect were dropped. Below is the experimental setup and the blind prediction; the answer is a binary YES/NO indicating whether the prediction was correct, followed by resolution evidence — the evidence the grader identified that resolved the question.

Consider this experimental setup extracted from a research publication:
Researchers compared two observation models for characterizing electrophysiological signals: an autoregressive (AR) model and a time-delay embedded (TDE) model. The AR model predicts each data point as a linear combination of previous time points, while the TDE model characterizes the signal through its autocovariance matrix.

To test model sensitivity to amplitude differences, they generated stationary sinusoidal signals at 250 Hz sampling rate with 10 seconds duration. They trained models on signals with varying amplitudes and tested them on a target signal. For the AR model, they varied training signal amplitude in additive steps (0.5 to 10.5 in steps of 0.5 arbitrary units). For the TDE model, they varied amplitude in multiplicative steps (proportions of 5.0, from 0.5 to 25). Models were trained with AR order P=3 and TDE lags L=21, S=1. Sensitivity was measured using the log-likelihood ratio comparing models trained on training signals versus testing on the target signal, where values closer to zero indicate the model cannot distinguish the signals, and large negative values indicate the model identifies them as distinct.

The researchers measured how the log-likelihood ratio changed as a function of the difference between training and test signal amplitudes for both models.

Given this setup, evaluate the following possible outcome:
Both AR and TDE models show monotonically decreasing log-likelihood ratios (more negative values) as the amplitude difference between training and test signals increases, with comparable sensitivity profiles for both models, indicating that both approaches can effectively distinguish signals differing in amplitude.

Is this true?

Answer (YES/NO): NO